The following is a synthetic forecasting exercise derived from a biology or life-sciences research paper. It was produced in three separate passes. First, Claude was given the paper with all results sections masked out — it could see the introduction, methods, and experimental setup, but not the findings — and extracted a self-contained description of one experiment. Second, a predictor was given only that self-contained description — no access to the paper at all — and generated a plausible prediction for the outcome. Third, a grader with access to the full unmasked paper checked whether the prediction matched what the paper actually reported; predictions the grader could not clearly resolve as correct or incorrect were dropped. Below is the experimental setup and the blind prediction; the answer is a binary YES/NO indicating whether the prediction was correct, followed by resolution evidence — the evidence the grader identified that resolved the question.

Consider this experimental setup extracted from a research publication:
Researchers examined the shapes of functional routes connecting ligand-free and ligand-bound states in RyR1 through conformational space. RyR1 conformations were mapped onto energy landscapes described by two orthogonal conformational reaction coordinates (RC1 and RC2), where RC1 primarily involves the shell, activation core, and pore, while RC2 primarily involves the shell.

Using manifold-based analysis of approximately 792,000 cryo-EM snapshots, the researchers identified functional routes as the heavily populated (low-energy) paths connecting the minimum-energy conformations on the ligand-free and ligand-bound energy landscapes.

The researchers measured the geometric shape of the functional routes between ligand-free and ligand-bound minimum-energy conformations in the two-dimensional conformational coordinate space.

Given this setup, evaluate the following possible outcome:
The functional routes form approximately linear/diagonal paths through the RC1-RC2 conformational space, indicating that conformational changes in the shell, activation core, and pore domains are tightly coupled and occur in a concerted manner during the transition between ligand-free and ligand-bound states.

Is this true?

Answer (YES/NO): NO